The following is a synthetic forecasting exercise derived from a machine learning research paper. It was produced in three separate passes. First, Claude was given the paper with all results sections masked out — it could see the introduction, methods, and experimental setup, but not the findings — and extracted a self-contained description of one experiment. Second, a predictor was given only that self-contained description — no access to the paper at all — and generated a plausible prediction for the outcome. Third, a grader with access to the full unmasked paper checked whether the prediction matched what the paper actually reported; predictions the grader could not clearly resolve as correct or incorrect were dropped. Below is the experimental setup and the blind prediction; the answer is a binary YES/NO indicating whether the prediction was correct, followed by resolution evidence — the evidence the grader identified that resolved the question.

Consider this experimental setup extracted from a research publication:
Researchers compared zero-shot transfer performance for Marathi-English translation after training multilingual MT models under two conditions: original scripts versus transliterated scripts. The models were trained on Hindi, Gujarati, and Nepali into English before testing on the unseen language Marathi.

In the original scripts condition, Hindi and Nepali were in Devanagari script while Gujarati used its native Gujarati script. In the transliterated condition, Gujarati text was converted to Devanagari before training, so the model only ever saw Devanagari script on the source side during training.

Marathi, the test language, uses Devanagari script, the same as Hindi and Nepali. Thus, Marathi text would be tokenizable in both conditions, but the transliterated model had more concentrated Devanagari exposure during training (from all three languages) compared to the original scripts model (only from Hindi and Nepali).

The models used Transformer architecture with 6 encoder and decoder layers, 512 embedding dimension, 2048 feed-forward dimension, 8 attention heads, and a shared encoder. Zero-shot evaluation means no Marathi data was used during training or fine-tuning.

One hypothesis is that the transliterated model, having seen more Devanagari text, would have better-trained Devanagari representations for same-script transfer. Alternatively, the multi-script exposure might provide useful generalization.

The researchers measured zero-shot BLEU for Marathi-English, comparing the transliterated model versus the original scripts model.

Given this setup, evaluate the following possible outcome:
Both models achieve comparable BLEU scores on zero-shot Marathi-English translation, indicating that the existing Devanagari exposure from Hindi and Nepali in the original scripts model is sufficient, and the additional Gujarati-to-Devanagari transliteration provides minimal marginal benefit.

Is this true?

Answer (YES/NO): YES